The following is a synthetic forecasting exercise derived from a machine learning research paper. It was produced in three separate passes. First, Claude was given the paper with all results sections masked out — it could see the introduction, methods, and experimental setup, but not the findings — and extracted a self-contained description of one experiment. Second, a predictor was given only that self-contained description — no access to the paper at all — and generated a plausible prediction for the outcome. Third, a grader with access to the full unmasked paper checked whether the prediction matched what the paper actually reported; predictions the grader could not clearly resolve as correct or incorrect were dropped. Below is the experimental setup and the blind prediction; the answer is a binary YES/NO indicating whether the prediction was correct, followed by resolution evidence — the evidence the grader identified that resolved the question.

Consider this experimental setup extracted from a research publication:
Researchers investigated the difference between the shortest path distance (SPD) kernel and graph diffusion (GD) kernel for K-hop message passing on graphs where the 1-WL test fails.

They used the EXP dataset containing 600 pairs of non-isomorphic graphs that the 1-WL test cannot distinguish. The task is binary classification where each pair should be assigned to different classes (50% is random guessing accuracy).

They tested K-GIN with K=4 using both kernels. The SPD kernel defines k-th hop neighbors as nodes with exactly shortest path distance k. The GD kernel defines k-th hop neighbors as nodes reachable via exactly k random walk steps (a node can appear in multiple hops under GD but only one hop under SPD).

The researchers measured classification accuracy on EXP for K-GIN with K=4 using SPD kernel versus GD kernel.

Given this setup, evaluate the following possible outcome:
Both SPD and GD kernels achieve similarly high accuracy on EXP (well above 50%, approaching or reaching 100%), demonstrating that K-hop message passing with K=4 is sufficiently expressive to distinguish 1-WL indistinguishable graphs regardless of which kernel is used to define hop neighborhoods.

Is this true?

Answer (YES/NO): YES